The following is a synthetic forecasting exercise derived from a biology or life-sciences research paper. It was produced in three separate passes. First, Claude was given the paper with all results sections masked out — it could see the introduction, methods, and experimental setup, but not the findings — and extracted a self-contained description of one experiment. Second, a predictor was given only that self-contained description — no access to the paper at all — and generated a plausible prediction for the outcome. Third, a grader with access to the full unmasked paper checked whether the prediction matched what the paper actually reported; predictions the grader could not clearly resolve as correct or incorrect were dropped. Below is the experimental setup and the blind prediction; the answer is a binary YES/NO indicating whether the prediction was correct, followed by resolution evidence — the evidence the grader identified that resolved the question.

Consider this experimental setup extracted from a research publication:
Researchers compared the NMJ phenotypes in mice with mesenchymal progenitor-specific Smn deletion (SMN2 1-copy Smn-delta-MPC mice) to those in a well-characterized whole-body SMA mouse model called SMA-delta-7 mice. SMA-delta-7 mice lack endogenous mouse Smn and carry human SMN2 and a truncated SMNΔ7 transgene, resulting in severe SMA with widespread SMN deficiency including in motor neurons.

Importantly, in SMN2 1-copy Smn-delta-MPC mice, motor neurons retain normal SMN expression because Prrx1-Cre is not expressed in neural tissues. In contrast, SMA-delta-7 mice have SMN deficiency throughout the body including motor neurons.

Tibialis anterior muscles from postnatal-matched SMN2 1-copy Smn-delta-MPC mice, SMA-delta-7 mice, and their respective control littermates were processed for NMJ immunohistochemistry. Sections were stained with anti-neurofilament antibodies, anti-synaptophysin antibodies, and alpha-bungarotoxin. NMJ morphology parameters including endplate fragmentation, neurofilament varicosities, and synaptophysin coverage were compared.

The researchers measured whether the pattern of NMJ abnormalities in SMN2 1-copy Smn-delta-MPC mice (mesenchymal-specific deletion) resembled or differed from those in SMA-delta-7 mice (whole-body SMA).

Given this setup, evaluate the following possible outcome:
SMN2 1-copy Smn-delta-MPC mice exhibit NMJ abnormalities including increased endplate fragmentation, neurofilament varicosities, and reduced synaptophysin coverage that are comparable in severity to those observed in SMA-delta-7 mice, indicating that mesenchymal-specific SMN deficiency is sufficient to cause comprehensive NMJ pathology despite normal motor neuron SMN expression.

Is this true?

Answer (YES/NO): NO